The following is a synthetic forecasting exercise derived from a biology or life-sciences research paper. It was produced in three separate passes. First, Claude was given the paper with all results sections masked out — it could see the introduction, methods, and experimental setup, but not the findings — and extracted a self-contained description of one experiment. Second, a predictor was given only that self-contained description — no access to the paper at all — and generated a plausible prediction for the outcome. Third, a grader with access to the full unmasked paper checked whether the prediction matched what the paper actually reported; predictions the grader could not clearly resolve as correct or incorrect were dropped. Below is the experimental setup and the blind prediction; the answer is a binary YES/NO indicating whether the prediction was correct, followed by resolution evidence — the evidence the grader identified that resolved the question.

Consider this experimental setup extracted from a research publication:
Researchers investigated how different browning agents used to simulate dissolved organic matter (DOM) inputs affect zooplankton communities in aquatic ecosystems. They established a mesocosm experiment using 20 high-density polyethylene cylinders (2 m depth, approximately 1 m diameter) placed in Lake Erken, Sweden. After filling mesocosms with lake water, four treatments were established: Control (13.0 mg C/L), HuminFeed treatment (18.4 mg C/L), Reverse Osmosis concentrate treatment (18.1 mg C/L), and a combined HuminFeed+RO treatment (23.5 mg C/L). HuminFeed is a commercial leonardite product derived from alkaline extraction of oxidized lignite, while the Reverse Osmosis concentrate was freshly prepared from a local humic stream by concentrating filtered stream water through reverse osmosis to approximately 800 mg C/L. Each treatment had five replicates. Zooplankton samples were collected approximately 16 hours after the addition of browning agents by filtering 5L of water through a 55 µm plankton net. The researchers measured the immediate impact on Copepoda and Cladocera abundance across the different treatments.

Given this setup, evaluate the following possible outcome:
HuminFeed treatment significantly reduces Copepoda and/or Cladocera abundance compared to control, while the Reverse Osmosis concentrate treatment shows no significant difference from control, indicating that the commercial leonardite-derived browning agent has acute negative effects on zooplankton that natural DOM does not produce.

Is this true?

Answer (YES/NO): YES